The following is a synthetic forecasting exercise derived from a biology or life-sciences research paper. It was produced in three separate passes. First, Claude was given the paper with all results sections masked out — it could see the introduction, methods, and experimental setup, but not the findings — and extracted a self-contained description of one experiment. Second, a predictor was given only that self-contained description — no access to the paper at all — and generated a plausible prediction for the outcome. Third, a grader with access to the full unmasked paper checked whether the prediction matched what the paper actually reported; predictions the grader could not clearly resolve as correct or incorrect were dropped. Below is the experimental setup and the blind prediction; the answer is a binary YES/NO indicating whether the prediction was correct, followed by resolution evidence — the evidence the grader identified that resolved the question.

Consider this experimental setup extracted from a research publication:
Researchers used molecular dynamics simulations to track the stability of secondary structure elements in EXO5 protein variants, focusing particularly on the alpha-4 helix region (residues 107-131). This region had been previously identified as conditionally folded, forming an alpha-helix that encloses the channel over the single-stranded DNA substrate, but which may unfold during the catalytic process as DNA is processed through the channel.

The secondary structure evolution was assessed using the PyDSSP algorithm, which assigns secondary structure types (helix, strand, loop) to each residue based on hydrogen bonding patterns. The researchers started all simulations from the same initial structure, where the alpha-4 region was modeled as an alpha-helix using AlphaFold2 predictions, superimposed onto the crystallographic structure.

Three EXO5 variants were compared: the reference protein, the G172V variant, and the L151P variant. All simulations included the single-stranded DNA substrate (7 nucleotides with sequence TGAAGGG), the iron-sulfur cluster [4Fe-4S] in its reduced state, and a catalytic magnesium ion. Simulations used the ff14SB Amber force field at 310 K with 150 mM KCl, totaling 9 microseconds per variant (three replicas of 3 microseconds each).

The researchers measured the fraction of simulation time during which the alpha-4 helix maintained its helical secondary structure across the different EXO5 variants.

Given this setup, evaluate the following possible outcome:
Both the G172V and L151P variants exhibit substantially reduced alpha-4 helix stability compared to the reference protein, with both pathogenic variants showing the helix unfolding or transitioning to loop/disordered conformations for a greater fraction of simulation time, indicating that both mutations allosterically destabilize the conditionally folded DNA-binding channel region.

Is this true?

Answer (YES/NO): NO